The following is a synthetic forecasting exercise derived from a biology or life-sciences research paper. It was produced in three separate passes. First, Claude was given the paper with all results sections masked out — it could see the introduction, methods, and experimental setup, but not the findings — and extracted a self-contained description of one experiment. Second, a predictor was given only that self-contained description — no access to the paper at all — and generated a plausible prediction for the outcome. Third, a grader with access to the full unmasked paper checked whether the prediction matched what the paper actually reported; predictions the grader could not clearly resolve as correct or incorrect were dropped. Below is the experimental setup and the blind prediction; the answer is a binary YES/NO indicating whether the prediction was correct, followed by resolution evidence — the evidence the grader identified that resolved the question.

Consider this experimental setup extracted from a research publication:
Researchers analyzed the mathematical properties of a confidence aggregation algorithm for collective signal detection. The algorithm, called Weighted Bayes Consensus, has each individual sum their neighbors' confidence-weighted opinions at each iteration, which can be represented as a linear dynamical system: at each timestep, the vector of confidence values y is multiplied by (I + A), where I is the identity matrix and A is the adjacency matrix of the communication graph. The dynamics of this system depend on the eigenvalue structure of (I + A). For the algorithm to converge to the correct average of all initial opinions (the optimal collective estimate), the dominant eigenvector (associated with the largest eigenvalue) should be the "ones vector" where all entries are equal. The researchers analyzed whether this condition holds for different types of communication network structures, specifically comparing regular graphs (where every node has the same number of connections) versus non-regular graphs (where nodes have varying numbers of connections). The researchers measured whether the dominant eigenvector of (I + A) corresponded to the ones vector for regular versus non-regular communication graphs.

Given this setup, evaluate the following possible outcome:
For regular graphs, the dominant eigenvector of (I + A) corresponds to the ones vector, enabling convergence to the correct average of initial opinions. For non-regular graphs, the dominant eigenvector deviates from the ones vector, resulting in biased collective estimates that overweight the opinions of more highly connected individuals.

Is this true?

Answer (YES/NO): NO